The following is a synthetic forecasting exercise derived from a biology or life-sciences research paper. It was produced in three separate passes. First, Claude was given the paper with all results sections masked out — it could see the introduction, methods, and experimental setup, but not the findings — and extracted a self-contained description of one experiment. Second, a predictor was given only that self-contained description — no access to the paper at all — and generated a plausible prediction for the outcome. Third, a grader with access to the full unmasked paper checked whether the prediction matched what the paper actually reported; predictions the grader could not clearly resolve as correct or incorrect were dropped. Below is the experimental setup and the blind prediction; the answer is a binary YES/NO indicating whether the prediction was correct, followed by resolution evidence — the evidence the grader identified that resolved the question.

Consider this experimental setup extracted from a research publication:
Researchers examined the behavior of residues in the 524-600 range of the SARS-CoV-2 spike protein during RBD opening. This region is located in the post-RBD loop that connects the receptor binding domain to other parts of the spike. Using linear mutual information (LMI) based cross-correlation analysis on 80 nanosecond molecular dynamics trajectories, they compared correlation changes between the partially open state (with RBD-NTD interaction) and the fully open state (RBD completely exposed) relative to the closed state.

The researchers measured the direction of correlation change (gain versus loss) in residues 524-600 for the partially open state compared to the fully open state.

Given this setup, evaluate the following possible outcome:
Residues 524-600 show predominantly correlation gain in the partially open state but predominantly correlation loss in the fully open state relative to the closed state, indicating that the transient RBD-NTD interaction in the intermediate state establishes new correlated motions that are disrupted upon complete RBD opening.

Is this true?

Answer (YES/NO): NO